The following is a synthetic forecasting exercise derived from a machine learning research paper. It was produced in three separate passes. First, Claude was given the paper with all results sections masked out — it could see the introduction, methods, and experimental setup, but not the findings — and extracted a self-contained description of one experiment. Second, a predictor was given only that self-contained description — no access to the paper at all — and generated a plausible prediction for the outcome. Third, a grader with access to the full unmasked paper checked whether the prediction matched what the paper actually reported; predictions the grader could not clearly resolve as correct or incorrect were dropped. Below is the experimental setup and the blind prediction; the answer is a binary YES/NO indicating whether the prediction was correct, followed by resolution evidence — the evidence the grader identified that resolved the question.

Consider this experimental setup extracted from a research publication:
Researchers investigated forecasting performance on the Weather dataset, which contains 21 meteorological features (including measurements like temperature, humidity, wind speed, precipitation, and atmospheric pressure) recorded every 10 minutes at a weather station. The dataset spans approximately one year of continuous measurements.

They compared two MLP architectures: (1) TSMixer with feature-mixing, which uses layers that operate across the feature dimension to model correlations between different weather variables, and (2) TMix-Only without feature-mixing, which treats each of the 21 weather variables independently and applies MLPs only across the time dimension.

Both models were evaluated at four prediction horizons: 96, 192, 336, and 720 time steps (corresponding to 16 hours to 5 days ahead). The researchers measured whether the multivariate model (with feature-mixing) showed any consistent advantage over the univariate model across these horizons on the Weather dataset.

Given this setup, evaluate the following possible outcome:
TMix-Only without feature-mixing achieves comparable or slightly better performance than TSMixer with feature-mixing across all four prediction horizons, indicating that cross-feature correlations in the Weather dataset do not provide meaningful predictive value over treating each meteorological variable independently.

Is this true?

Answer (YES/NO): YES